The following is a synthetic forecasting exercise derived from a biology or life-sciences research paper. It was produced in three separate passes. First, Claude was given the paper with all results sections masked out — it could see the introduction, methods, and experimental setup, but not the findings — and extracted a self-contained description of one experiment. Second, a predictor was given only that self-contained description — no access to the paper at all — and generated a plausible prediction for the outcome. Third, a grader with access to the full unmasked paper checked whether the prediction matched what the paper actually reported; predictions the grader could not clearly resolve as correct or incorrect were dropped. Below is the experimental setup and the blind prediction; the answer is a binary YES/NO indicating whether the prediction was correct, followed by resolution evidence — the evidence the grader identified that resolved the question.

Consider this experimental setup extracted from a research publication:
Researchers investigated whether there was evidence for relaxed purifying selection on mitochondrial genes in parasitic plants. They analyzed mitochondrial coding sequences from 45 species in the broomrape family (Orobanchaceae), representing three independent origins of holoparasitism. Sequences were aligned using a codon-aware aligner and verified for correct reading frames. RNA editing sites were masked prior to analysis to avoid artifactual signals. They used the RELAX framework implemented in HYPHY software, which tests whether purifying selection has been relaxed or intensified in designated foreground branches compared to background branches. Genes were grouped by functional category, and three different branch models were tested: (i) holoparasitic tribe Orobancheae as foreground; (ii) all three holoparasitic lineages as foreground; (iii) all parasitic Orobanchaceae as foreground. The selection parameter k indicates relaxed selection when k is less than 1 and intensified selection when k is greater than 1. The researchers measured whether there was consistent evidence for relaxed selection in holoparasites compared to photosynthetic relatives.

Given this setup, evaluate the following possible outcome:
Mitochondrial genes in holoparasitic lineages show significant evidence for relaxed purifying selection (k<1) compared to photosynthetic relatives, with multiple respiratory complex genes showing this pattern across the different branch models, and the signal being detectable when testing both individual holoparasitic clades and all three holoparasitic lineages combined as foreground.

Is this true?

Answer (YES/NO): NO